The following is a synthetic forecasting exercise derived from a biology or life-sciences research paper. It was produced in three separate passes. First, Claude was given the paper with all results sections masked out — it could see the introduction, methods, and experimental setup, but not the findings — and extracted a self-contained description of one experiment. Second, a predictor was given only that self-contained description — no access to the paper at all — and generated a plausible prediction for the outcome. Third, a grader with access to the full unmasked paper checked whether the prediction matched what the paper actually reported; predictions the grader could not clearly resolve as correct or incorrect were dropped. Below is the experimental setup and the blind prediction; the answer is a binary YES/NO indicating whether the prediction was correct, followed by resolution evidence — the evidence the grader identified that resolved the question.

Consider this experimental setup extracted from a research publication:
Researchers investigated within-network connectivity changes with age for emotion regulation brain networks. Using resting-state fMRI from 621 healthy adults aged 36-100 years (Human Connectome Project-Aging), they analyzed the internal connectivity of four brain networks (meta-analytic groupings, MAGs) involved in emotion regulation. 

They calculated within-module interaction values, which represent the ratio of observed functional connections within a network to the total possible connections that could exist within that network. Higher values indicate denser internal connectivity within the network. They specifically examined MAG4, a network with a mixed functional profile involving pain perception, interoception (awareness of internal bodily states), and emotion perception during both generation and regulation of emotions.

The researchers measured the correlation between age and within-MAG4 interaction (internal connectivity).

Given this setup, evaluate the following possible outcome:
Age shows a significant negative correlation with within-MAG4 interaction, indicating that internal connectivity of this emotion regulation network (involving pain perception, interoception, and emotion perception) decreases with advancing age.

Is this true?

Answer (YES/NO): YES